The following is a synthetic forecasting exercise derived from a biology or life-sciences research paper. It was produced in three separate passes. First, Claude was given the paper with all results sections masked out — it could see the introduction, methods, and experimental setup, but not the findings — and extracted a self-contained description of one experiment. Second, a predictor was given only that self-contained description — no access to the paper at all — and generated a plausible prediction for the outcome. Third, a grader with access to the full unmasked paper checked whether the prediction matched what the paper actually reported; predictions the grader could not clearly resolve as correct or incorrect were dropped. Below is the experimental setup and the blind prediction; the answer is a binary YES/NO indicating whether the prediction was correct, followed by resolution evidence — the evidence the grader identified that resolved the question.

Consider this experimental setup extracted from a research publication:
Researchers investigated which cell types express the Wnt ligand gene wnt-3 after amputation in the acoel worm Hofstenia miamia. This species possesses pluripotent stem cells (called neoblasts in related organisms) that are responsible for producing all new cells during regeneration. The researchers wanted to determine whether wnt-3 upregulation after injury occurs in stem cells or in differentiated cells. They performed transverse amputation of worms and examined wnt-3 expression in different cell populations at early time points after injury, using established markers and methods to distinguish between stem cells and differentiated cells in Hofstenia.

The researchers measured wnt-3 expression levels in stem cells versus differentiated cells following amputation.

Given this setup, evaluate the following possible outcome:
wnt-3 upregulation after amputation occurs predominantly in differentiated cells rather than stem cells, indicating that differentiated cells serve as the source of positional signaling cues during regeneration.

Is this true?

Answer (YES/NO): NO